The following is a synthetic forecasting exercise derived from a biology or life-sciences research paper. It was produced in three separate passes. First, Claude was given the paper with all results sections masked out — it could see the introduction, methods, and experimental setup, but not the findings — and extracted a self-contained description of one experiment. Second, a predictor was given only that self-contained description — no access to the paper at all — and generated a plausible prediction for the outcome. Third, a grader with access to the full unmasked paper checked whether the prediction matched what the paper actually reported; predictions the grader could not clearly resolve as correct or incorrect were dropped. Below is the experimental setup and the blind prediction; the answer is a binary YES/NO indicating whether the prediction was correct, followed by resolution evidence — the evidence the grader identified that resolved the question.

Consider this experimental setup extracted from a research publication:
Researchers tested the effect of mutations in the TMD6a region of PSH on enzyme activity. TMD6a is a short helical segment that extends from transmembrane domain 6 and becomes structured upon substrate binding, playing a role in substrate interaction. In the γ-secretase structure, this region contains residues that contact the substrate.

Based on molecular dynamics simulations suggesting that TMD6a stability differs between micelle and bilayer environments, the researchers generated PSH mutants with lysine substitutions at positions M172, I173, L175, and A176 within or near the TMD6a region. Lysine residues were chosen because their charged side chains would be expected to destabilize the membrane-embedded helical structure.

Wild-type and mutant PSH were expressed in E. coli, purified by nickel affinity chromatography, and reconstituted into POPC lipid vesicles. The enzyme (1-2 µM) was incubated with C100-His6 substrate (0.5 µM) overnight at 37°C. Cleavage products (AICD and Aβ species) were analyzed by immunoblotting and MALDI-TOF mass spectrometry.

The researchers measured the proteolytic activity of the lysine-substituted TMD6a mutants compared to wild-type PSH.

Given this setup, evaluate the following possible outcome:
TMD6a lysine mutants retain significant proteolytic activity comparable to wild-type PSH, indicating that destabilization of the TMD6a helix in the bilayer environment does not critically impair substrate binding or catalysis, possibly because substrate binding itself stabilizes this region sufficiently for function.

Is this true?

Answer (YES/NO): NO